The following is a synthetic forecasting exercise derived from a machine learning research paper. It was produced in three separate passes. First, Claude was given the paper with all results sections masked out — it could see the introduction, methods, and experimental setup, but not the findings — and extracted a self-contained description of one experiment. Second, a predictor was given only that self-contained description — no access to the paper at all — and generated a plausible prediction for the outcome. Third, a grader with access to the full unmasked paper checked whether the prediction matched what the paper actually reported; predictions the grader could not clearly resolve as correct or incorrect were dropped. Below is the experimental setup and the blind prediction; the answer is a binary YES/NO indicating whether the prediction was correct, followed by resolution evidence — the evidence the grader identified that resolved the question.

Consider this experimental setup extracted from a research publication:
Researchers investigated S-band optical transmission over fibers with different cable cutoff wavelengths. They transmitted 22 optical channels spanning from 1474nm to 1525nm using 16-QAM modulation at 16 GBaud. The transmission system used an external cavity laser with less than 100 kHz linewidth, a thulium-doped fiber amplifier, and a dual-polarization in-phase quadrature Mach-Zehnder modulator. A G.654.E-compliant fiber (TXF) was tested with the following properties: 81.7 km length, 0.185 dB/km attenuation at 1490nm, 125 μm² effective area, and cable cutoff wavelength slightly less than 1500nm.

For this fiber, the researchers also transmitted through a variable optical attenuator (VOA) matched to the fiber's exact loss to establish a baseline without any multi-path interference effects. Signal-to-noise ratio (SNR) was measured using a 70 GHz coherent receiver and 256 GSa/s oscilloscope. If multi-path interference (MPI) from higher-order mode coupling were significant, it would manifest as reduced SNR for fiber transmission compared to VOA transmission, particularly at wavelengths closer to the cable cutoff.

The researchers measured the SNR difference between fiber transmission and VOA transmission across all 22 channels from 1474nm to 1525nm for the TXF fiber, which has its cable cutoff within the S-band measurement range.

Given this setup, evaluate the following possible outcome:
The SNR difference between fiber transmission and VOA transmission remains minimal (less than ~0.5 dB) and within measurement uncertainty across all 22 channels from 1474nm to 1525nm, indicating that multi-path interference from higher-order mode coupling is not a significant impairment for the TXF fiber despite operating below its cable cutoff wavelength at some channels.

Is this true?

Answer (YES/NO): YES